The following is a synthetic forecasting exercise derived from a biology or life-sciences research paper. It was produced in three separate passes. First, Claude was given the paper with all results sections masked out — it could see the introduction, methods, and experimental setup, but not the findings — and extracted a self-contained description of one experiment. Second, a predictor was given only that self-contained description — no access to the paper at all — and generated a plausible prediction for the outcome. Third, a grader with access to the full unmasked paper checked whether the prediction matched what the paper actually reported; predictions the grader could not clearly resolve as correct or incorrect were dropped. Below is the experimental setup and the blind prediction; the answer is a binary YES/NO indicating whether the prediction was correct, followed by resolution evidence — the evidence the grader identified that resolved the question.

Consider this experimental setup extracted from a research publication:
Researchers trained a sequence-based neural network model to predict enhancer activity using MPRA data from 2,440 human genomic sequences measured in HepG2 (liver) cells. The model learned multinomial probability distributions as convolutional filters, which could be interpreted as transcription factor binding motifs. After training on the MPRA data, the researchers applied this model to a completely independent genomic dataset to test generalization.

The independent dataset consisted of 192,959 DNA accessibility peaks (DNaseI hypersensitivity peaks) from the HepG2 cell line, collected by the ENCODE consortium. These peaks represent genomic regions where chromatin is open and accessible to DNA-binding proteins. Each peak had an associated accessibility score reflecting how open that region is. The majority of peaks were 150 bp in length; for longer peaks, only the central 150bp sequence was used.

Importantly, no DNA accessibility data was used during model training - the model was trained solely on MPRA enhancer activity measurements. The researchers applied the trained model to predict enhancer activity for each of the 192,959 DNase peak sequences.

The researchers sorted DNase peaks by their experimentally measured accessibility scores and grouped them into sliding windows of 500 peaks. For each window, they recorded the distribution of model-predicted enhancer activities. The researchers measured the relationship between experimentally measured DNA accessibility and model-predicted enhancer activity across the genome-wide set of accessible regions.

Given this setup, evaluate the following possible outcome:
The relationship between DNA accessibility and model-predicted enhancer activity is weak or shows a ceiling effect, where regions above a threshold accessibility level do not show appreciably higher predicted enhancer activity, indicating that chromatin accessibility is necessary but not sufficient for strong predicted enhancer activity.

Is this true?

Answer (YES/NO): NO